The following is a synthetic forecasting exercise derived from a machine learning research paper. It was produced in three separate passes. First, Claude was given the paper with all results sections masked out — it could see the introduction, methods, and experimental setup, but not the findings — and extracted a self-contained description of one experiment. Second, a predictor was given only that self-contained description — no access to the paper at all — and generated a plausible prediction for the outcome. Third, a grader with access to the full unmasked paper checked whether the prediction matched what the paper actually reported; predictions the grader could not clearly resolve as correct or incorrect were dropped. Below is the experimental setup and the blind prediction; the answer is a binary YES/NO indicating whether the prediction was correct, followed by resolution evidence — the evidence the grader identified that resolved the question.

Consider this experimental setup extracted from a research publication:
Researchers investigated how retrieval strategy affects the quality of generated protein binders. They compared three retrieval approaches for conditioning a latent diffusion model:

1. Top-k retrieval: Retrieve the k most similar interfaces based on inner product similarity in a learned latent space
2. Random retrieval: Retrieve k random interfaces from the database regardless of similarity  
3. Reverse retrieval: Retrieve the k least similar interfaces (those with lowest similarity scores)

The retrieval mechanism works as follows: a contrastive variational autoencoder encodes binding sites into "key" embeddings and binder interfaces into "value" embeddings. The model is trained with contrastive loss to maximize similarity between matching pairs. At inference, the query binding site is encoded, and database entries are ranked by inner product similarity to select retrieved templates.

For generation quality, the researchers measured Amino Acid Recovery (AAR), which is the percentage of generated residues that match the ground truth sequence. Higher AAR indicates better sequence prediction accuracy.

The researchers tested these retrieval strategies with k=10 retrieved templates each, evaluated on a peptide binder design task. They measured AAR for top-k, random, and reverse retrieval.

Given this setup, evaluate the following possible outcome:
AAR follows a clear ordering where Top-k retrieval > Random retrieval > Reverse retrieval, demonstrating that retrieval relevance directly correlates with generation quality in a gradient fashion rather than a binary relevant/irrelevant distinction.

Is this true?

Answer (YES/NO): NO